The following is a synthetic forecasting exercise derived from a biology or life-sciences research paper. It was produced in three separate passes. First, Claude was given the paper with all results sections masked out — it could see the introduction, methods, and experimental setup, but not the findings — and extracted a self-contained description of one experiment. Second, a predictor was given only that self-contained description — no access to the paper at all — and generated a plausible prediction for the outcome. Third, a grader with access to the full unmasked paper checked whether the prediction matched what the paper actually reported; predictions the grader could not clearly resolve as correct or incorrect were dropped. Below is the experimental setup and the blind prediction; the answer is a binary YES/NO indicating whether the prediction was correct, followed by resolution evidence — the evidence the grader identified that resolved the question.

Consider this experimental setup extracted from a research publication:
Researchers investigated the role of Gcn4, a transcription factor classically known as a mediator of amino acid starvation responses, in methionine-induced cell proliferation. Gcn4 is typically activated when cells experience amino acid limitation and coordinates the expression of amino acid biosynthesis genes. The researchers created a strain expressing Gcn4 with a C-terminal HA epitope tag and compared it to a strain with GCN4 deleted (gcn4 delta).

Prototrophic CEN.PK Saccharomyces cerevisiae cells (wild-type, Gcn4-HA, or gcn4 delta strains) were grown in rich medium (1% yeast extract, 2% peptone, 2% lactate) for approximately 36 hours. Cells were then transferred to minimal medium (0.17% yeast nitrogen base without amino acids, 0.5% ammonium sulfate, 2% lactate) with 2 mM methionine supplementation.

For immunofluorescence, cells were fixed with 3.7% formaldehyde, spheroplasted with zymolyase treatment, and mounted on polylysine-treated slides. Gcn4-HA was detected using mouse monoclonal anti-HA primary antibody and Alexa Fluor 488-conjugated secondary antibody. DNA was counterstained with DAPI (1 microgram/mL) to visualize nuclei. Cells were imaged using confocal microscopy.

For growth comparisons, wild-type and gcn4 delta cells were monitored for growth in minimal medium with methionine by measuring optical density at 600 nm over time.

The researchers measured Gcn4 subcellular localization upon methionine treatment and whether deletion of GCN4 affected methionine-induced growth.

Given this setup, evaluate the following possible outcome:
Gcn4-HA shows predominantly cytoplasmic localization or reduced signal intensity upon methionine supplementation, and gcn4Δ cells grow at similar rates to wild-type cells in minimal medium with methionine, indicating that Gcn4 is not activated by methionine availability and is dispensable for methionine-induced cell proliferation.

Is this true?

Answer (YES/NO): NO